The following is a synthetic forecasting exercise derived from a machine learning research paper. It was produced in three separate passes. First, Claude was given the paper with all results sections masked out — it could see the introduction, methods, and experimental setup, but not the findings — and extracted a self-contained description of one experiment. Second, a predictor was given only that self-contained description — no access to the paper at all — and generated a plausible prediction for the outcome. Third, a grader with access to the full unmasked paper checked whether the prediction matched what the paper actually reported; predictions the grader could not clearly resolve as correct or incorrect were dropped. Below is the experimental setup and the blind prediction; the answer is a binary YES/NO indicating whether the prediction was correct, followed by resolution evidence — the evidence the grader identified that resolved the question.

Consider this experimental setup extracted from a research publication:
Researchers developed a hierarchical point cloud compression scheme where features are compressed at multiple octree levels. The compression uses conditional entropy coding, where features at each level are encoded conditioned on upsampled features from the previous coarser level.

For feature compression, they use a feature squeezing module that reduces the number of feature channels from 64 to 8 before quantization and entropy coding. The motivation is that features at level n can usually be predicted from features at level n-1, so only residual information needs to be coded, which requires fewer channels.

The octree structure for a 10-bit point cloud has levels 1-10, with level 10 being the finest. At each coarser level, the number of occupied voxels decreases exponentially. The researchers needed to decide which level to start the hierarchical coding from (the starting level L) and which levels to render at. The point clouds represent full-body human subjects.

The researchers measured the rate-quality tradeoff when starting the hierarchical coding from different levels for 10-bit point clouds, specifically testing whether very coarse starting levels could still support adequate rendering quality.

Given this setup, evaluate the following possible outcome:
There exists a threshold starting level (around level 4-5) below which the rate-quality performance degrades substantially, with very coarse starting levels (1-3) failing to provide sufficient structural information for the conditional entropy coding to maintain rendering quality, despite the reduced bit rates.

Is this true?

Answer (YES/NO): NO